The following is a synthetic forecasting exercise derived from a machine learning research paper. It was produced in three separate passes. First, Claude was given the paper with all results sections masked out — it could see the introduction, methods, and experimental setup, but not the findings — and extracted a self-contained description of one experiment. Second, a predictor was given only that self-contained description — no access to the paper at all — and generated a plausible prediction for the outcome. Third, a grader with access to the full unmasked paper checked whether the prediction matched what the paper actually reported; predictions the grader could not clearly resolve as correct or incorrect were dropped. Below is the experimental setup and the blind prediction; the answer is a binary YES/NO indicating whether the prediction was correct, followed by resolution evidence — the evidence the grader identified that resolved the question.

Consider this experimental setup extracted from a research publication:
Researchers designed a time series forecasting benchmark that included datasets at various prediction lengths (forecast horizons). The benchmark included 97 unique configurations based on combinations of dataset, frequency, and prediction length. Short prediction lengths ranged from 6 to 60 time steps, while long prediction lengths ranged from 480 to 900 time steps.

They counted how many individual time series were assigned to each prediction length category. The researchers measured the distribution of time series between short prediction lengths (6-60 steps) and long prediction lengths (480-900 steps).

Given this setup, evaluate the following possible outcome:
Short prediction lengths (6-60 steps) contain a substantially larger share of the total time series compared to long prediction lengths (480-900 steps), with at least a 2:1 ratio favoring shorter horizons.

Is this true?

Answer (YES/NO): YES